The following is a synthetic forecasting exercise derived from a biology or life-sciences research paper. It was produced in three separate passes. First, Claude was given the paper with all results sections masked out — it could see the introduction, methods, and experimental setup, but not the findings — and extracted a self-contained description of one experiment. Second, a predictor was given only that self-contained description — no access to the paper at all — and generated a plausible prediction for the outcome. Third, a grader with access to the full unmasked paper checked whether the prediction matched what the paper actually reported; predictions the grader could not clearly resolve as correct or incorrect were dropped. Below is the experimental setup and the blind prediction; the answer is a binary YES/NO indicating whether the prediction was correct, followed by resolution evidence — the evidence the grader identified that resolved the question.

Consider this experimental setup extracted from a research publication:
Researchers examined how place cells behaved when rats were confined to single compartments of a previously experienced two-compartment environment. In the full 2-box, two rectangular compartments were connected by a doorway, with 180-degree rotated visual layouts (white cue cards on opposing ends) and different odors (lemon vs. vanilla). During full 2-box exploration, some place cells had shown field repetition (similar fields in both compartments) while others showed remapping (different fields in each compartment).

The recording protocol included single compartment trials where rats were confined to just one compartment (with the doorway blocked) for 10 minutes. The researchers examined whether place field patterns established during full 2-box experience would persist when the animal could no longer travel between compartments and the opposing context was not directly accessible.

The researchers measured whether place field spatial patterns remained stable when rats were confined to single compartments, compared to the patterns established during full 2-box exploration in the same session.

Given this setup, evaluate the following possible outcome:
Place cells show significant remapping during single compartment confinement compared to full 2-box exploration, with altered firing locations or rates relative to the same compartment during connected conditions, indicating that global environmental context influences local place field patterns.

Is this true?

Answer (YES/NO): NO